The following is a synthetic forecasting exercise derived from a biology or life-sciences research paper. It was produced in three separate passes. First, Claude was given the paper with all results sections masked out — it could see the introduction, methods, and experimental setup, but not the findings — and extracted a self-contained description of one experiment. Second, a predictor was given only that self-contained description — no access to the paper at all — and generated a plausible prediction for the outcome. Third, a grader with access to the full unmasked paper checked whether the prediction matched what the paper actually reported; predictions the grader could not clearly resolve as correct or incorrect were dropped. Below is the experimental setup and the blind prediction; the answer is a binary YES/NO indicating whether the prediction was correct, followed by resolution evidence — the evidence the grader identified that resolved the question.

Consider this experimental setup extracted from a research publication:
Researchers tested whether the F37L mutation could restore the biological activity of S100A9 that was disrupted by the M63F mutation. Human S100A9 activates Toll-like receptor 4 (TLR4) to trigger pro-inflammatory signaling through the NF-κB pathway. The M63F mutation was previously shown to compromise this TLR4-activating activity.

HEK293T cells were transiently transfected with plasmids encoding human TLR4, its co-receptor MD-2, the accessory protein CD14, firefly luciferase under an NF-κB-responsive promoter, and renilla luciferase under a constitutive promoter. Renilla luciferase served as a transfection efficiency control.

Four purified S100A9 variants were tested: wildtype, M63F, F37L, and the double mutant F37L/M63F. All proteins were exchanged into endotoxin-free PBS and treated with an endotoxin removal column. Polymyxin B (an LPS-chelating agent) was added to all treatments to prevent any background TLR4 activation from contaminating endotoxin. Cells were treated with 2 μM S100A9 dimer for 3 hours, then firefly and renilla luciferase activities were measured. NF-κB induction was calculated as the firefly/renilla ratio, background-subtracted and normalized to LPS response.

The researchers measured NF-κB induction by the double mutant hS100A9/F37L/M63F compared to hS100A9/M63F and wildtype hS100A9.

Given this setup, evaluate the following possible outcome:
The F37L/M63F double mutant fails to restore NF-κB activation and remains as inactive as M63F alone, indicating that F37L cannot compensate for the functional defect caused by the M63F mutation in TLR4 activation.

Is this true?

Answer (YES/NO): NO